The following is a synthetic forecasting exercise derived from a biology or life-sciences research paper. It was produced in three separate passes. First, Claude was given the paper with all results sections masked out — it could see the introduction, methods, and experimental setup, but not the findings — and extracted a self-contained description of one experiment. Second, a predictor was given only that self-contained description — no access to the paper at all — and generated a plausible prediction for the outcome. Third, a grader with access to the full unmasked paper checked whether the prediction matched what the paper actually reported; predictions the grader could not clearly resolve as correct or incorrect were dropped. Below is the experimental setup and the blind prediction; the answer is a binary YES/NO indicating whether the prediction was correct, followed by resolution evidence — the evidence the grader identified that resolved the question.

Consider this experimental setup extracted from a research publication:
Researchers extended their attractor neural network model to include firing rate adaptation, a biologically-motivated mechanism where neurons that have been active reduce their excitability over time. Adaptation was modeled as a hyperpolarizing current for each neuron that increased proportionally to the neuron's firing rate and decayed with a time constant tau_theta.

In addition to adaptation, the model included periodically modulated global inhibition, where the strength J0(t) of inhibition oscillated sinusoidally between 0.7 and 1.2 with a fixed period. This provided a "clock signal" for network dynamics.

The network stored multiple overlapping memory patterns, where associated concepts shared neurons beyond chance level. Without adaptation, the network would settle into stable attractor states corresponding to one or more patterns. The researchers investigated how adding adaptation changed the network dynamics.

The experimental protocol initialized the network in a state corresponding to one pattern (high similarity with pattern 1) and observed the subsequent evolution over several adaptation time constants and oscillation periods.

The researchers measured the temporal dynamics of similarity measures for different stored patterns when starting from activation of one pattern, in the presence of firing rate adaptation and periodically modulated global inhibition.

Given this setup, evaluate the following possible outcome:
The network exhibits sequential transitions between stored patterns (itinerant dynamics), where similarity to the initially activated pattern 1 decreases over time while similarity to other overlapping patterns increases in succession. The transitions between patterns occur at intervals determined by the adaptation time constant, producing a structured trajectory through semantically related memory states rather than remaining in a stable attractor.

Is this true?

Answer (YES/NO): NO